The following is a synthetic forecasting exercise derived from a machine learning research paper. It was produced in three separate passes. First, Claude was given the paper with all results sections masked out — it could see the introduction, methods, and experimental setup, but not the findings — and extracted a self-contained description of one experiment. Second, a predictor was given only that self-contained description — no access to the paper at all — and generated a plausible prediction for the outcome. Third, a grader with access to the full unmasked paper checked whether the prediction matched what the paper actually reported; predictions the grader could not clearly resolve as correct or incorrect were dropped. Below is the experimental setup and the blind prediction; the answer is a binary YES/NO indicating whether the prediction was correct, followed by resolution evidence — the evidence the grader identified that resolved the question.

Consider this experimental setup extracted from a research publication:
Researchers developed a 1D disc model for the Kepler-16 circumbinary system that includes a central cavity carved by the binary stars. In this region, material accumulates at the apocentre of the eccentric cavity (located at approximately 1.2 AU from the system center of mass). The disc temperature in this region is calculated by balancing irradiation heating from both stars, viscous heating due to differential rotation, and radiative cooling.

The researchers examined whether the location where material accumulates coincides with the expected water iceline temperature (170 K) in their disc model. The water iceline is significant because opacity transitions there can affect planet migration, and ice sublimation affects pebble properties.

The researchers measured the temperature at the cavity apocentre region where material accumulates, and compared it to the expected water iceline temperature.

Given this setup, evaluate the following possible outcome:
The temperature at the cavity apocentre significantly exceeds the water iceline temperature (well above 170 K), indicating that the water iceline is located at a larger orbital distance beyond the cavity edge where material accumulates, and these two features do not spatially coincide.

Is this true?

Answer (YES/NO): NO